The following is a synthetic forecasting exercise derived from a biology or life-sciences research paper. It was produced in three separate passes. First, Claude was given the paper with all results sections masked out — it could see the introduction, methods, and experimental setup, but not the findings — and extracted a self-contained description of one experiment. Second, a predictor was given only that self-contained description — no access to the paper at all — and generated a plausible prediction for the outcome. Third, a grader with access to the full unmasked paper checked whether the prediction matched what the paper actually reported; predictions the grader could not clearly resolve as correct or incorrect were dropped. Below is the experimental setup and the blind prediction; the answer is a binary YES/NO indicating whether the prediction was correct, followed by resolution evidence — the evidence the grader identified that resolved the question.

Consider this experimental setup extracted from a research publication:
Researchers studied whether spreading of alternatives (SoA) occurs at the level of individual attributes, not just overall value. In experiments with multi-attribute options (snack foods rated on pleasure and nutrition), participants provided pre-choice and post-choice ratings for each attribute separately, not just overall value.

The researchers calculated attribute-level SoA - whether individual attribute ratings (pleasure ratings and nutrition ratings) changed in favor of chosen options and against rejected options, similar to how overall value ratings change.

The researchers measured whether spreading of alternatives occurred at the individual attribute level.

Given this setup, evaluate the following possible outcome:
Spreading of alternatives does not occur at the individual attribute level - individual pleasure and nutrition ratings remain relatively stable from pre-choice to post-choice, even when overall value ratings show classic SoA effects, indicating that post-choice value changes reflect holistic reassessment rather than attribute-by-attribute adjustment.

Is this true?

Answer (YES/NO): NO